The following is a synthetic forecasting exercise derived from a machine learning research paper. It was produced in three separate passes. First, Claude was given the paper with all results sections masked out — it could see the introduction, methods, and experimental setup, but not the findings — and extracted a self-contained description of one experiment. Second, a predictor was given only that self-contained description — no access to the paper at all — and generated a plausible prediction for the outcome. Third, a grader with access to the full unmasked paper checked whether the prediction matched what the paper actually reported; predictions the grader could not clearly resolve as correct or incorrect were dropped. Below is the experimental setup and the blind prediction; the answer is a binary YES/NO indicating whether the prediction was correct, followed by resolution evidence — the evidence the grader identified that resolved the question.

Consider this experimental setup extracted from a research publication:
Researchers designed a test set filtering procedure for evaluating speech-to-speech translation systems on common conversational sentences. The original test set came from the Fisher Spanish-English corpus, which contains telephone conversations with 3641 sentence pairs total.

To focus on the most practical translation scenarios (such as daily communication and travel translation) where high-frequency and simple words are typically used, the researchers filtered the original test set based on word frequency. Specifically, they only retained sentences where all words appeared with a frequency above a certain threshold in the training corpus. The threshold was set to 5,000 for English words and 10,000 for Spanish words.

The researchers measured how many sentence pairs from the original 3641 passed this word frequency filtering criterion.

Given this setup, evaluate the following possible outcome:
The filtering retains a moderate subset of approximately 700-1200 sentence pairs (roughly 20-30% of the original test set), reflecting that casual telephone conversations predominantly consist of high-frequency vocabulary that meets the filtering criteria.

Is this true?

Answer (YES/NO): YES